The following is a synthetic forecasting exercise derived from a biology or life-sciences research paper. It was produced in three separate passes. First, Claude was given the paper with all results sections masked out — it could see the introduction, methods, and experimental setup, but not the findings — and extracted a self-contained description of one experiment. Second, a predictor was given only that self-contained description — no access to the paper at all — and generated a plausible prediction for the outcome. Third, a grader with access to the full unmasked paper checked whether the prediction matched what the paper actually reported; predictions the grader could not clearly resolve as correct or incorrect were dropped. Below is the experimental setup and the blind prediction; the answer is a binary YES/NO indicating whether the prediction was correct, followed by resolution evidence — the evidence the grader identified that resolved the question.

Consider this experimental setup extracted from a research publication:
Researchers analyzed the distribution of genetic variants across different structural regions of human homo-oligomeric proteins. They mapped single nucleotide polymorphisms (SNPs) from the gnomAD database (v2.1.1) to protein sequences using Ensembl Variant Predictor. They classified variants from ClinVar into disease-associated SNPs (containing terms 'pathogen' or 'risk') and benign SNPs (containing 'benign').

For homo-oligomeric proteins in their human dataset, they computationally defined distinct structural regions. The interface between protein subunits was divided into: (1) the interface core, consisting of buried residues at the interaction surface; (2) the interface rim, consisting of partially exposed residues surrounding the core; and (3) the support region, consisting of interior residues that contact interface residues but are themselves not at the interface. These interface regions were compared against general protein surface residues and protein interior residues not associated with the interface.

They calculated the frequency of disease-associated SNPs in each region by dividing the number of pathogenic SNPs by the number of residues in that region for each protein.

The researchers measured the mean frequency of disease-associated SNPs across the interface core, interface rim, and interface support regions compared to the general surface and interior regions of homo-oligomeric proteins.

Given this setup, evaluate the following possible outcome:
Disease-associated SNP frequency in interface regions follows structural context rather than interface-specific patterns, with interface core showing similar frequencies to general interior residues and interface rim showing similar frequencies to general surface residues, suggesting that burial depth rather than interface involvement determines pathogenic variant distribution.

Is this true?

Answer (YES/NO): NO